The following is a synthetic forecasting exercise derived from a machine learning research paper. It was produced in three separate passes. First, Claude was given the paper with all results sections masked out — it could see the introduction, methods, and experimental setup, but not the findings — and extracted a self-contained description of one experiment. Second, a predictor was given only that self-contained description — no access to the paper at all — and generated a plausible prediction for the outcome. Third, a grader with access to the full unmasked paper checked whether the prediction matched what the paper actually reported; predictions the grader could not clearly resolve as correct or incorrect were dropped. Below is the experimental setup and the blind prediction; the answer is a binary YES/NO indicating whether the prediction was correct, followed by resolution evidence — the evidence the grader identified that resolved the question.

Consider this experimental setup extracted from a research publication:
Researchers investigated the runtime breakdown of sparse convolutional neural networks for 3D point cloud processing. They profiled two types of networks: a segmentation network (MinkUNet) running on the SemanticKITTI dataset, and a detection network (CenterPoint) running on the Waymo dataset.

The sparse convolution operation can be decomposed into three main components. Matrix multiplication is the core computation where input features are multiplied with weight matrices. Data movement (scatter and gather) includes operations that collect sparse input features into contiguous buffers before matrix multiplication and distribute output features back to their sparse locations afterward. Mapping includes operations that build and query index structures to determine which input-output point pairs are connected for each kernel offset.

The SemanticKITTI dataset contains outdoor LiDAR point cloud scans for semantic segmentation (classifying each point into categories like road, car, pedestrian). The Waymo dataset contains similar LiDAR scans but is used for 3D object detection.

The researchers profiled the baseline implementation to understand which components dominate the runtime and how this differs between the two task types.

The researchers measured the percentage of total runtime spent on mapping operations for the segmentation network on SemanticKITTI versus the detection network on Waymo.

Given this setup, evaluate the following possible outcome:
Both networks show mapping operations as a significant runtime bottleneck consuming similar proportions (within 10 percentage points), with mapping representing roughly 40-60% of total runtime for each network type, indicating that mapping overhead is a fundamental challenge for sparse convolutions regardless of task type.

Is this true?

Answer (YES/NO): NO